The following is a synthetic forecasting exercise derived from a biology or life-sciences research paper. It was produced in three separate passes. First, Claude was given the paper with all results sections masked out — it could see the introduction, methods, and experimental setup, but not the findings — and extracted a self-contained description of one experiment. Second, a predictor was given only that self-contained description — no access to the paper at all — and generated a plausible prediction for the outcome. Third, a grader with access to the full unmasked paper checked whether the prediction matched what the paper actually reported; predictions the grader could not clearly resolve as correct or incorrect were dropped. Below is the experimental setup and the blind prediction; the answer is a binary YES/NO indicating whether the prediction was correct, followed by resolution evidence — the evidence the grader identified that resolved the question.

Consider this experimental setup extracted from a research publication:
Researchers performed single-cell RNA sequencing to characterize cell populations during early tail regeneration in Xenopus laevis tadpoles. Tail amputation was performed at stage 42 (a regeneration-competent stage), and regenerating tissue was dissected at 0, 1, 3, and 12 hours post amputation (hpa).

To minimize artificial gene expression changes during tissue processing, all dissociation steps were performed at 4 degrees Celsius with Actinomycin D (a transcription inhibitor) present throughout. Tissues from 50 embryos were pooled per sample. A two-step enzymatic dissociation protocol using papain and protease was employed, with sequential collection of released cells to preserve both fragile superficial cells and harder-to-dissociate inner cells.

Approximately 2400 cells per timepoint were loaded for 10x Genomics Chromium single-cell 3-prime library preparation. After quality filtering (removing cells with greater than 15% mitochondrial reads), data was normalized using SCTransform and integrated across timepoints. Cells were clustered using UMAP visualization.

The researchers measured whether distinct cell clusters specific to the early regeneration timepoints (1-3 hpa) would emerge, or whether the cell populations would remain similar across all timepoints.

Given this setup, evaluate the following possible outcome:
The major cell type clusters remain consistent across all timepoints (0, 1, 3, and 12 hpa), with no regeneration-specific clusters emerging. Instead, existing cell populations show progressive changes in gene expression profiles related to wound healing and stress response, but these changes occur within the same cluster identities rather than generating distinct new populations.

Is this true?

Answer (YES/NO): NO